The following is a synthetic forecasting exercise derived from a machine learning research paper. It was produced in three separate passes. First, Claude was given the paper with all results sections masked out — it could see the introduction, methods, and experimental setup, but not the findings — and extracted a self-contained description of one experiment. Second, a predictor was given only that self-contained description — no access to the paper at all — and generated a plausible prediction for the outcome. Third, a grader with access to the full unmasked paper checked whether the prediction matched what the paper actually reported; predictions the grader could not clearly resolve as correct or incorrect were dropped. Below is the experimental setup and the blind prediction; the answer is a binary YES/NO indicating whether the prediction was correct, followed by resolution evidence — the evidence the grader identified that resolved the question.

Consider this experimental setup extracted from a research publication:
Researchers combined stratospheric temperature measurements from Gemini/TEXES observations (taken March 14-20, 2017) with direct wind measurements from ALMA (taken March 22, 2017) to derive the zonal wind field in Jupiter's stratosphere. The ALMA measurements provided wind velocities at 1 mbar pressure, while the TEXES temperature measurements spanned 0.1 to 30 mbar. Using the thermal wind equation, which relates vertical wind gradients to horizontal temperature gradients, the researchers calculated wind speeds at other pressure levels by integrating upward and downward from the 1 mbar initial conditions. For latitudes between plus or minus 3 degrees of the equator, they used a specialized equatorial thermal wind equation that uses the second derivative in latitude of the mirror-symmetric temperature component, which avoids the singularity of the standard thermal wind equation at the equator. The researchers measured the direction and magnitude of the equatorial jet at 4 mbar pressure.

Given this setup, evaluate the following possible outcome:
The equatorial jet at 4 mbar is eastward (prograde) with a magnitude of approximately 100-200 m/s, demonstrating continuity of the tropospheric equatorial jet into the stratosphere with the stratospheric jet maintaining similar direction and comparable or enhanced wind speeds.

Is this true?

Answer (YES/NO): NO